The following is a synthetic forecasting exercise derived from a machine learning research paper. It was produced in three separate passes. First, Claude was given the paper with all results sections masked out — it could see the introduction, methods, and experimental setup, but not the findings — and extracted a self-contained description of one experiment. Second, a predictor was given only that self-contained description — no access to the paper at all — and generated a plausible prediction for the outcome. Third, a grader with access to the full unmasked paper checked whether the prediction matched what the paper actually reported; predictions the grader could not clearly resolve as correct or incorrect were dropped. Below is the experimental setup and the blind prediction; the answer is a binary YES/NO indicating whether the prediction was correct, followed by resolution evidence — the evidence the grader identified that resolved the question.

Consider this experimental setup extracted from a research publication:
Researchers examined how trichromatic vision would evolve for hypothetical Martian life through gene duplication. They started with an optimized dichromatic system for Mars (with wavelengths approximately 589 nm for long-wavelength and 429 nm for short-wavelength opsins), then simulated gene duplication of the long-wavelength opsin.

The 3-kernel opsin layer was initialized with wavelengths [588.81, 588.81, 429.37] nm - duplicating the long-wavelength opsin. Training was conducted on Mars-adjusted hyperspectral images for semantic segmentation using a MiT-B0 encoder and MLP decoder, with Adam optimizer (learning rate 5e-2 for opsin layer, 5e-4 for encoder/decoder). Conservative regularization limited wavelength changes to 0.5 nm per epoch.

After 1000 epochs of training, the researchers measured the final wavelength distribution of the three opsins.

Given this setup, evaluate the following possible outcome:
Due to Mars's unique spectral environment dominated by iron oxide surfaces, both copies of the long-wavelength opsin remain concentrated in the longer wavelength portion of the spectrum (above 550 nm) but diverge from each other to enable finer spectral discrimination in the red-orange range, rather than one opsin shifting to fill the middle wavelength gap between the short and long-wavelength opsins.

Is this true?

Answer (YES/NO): YES